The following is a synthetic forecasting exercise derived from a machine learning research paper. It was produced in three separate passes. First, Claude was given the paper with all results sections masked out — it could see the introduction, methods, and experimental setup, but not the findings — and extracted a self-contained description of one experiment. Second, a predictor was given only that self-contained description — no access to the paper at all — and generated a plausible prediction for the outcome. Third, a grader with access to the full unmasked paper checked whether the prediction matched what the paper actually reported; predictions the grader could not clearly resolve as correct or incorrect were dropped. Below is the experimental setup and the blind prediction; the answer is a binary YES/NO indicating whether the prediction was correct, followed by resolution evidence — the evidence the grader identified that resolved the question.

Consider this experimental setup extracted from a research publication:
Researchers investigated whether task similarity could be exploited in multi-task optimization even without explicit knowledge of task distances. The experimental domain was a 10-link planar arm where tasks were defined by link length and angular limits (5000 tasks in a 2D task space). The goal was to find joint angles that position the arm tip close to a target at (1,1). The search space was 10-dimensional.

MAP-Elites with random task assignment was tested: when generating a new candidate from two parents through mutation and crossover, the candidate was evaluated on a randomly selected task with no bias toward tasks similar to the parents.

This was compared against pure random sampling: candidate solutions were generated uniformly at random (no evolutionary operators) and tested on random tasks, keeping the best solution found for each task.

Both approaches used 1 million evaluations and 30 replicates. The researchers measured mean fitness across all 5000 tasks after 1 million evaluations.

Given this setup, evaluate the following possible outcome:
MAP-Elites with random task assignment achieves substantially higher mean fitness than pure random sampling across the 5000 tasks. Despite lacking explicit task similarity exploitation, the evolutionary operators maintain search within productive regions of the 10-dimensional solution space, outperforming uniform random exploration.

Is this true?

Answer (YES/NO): YES